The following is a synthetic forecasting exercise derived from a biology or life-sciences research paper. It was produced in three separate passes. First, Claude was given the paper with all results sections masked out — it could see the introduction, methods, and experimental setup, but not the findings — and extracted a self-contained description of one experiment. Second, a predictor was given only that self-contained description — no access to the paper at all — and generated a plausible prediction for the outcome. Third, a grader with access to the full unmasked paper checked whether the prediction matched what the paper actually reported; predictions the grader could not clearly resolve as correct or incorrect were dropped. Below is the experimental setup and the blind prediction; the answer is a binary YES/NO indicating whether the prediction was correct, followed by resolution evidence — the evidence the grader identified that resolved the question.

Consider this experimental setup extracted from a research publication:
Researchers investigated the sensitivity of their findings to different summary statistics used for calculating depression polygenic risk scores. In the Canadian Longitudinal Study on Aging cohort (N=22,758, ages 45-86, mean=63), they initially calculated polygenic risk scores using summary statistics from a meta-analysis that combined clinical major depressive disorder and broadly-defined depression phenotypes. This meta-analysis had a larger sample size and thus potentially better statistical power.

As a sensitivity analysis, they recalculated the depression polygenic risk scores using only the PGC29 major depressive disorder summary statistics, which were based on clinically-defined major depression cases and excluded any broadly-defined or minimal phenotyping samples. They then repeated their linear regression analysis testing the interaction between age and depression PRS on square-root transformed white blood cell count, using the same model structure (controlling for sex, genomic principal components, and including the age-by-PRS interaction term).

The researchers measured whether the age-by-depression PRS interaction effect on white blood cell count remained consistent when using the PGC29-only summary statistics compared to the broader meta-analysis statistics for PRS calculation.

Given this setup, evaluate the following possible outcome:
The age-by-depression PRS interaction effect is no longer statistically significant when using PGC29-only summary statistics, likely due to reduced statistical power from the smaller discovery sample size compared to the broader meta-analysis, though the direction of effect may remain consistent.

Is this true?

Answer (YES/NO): NO